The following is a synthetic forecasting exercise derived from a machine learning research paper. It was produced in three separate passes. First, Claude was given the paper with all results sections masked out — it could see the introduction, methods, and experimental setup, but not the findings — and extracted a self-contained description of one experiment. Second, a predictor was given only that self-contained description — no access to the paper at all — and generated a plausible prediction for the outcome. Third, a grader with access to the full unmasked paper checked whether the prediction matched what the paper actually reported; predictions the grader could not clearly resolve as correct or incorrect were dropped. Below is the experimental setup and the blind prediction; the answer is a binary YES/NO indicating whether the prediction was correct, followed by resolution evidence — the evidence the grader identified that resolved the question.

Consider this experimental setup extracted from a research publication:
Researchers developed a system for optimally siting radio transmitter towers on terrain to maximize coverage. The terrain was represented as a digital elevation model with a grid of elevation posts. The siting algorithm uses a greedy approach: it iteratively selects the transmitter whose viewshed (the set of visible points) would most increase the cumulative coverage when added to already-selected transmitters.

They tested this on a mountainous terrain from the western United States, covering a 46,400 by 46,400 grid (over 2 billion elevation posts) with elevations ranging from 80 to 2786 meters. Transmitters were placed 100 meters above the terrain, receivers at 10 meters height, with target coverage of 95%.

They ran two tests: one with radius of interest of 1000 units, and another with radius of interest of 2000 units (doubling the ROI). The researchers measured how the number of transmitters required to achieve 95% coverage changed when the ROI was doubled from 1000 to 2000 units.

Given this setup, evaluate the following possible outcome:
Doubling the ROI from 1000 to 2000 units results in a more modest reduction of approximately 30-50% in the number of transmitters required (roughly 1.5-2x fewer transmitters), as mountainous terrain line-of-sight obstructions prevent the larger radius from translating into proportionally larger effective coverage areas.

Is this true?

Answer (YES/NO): YES